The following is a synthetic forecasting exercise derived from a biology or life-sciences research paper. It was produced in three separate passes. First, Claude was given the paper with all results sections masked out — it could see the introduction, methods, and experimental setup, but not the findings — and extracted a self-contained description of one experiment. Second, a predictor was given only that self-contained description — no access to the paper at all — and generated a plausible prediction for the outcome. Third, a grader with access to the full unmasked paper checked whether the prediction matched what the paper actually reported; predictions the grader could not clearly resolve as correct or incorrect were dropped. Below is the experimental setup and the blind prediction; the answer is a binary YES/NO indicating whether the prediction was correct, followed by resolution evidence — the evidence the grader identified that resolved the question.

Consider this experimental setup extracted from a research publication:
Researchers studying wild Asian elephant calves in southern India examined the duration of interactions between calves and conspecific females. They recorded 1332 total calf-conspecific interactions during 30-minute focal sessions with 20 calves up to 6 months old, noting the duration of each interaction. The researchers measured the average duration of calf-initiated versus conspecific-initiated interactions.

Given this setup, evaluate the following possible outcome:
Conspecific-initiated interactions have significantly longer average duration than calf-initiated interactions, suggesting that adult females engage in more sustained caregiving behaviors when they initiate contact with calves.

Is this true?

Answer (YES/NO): NO